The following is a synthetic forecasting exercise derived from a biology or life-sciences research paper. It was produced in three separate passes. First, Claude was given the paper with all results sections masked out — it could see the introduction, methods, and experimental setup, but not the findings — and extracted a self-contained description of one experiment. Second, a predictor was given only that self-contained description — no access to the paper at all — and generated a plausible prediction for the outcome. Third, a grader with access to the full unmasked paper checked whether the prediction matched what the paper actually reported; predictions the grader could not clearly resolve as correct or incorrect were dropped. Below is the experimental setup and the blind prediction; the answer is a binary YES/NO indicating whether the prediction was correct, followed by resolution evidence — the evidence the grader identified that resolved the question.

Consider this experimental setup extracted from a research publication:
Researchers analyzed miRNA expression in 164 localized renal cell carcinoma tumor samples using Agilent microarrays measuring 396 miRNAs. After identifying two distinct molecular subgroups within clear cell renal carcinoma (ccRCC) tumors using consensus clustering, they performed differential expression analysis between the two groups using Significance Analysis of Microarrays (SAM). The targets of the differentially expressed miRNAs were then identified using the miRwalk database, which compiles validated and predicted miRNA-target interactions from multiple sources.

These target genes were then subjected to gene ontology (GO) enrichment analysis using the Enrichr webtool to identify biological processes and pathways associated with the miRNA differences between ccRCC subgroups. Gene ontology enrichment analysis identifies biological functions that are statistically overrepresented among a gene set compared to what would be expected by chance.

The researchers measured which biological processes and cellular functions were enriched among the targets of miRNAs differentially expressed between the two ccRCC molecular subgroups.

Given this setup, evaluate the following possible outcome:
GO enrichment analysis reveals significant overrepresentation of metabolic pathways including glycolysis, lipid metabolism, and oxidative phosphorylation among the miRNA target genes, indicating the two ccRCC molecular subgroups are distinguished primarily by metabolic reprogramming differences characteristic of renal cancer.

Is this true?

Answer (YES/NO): NO